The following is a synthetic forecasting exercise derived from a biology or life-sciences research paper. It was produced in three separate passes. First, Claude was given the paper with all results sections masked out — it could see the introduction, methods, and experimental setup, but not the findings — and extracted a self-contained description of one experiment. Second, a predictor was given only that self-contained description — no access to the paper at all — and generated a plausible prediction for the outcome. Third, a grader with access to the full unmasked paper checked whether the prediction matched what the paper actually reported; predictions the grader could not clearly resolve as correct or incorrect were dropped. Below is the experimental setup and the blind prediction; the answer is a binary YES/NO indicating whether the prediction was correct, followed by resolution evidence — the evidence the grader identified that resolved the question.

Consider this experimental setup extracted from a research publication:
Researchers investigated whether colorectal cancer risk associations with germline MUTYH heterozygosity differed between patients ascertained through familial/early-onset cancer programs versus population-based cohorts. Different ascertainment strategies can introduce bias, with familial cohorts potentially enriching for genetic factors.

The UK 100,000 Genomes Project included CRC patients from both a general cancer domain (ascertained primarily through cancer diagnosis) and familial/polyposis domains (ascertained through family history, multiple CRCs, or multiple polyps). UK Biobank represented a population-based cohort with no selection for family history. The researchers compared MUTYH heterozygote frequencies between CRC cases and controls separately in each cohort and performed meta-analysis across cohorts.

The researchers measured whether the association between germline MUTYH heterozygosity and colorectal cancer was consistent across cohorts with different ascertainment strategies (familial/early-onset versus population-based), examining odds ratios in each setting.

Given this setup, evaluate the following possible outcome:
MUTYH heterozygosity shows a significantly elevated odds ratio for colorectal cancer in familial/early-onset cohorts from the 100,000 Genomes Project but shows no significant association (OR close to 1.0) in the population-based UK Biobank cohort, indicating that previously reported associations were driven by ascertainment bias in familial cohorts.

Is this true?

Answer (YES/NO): NO